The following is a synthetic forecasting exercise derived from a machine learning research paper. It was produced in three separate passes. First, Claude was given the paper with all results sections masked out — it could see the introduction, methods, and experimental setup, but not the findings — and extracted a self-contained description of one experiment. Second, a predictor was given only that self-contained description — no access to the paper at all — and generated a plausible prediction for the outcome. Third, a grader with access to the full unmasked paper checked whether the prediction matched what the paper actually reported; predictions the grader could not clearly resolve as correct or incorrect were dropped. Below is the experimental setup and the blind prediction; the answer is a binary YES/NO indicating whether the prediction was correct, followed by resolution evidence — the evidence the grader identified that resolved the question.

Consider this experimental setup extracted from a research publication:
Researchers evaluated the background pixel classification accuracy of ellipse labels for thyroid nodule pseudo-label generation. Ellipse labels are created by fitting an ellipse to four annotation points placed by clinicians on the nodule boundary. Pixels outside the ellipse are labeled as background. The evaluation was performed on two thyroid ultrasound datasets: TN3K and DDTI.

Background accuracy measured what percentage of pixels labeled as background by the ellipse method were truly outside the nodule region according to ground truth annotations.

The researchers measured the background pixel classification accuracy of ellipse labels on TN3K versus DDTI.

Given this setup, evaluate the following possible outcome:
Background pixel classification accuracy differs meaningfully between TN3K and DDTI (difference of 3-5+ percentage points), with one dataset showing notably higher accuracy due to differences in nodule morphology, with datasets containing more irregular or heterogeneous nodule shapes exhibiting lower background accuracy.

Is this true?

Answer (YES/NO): NO